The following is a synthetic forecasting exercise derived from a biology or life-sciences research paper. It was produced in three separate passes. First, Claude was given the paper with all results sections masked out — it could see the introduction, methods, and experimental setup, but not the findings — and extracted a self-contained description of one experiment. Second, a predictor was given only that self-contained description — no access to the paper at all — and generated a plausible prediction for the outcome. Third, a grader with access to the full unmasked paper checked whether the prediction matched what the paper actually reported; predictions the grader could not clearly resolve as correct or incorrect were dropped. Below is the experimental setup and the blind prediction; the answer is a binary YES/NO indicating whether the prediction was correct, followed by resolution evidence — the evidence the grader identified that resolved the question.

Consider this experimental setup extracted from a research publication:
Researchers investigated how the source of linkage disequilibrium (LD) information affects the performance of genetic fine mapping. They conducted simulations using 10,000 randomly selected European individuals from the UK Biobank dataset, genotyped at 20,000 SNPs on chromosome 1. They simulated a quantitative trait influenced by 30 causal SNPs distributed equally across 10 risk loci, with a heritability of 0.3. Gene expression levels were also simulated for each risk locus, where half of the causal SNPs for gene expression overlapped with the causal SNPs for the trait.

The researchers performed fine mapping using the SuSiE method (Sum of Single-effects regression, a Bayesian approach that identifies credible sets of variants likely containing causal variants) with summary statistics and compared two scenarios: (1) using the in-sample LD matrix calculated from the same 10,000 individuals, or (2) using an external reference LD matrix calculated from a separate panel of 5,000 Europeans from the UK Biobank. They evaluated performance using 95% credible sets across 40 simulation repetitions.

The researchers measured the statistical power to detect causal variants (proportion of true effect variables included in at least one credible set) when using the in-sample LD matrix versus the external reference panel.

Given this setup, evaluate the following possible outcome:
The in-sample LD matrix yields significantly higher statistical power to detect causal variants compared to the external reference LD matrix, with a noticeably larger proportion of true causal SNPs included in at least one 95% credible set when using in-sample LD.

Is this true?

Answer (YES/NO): YES